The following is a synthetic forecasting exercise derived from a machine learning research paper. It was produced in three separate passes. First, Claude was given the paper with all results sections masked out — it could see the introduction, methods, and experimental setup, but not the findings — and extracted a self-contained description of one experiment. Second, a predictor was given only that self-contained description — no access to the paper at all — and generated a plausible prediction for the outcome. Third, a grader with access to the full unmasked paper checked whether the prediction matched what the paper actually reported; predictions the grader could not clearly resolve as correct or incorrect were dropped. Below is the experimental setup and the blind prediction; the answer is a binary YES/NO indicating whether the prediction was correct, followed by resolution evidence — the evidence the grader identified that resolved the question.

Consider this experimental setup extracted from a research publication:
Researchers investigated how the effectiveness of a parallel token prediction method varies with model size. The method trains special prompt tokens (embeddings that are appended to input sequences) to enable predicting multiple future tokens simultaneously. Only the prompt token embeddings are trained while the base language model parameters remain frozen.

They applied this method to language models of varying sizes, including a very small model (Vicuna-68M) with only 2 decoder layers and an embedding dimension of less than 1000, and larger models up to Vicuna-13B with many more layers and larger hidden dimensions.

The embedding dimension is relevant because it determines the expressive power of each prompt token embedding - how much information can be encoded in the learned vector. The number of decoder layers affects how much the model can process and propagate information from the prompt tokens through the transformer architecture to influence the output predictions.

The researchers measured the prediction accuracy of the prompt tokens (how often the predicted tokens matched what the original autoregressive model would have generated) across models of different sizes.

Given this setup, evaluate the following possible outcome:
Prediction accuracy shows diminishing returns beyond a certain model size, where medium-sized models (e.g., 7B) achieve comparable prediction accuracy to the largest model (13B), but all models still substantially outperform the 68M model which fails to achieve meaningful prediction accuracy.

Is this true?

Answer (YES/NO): NO